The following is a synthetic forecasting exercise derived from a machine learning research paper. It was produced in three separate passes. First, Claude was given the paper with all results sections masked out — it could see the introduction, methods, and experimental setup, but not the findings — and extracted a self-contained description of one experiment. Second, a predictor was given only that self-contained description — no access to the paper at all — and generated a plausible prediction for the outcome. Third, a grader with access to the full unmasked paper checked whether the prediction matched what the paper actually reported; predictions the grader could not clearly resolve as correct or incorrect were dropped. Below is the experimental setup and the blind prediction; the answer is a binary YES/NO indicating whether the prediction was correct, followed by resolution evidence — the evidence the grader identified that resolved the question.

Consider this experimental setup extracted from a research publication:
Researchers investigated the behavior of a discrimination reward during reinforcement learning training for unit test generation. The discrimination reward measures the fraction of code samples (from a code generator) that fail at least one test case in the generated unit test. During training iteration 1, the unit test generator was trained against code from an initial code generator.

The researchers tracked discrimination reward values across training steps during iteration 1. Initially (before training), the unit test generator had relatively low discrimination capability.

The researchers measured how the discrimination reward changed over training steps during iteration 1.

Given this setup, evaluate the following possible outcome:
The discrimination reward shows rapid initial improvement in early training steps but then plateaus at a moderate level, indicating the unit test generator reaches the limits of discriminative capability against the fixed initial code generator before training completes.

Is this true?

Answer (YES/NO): YES